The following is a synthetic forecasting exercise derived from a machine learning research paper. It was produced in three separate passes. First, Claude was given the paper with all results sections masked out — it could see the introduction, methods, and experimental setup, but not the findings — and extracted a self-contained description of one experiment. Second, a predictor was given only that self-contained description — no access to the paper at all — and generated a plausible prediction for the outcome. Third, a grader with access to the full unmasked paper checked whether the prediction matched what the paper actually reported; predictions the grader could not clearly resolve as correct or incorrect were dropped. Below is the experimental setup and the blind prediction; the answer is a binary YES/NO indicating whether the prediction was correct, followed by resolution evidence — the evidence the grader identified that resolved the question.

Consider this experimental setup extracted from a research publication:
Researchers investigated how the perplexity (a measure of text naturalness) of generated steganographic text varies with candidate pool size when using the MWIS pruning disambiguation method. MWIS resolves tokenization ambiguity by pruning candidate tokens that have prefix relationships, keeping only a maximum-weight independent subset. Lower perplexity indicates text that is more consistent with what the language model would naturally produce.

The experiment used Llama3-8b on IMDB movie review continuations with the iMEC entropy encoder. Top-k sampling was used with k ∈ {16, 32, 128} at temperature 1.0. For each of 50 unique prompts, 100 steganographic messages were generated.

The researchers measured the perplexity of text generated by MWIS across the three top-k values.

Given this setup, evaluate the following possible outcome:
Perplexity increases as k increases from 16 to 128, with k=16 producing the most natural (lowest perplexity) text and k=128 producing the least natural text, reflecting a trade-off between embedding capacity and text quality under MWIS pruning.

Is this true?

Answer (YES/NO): YES